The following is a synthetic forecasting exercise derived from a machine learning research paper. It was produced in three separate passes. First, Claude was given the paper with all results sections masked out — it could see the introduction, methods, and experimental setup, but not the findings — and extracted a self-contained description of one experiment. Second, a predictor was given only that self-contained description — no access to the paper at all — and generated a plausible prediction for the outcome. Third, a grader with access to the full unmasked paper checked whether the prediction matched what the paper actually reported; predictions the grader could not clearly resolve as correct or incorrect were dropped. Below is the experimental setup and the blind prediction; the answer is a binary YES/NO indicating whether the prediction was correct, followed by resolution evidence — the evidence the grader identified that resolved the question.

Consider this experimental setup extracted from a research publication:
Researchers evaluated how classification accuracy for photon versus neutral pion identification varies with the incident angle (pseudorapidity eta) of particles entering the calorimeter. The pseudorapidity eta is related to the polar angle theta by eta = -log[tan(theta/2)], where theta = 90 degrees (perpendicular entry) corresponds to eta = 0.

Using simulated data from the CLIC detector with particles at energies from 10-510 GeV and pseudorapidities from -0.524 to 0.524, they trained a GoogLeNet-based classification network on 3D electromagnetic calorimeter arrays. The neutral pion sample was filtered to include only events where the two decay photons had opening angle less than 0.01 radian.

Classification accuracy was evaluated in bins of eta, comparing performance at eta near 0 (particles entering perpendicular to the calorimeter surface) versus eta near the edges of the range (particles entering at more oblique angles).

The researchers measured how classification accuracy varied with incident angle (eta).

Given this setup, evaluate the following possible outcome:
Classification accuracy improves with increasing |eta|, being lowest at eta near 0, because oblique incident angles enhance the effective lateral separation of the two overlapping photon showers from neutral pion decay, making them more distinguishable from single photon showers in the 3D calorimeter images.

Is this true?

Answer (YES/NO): NO